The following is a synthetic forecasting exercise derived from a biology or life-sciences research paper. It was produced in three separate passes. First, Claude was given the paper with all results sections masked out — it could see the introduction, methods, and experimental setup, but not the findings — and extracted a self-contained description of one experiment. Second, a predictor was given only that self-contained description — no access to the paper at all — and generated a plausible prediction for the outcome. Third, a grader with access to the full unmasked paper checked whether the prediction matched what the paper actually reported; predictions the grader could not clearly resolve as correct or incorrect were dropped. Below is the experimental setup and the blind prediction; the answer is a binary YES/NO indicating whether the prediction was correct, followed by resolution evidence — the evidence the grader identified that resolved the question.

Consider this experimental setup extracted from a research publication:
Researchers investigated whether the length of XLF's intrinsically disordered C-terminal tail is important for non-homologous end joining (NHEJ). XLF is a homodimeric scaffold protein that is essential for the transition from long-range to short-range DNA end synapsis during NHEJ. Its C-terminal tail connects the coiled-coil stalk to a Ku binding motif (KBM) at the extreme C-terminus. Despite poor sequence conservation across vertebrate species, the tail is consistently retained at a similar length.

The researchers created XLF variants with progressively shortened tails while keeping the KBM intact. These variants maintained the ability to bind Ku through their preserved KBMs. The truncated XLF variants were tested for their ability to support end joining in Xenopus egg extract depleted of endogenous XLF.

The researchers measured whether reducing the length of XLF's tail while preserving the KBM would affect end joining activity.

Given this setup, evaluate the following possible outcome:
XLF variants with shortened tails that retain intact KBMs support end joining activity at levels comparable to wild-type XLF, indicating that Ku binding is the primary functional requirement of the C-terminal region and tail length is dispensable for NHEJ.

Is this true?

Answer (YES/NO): NO